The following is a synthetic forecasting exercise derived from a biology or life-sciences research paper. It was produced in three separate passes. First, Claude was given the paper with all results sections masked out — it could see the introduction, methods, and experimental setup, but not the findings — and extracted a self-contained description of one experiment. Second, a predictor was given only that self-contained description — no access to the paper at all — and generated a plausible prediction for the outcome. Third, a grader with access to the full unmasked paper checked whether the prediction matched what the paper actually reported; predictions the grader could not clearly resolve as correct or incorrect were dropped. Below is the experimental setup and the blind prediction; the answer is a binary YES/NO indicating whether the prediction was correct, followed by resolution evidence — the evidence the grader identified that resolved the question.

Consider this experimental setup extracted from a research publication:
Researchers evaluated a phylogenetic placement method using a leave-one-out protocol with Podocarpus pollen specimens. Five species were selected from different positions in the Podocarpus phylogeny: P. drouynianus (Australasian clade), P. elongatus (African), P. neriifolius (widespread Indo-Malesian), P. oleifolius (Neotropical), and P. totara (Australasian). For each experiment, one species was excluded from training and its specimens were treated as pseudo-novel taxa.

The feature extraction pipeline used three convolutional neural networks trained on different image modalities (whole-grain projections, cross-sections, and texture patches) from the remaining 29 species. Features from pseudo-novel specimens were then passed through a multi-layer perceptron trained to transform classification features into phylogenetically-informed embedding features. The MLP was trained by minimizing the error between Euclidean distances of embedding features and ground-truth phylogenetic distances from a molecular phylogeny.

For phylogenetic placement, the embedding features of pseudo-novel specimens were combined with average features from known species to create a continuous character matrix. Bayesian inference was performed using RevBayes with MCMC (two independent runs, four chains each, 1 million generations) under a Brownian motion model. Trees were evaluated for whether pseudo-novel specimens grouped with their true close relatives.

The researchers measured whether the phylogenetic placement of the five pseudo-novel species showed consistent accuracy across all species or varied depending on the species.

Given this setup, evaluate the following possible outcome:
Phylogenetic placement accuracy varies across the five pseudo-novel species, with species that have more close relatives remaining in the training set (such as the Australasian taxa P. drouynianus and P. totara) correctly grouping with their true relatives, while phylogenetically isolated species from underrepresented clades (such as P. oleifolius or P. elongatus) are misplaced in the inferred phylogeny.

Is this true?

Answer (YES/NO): NO